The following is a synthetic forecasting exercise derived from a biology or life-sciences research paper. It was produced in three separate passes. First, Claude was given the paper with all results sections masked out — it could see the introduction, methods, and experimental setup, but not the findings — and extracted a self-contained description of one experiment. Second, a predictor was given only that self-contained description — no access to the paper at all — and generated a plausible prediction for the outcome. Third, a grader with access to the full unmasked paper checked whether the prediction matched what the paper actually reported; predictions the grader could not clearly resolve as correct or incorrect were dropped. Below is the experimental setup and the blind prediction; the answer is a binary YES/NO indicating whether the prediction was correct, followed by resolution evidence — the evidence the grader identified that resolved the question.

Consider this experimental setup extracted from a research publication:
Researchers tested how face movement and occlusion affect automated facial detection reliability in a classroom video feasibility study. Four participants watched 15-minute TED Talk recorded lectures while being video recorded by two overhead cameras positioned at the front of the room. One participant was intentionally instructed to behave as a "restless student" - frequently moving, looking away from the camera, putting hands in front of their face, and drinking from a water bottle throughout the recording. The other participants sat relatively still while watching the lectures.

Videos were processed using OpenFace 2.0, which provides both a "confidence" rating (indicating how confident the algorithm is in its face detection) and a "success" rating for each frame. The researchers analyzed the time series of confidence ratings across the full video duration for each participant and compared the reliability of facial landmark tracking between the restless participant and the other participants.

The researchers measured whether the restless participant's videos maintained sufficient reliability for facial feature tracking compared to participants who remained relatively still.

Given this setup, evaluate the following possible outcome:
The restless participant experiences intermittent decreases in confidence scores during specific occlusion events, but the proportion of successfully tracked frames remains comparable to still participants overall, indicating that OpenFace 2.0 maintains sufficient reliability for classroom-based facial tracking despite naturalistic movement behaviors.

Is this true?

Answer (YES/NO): NO